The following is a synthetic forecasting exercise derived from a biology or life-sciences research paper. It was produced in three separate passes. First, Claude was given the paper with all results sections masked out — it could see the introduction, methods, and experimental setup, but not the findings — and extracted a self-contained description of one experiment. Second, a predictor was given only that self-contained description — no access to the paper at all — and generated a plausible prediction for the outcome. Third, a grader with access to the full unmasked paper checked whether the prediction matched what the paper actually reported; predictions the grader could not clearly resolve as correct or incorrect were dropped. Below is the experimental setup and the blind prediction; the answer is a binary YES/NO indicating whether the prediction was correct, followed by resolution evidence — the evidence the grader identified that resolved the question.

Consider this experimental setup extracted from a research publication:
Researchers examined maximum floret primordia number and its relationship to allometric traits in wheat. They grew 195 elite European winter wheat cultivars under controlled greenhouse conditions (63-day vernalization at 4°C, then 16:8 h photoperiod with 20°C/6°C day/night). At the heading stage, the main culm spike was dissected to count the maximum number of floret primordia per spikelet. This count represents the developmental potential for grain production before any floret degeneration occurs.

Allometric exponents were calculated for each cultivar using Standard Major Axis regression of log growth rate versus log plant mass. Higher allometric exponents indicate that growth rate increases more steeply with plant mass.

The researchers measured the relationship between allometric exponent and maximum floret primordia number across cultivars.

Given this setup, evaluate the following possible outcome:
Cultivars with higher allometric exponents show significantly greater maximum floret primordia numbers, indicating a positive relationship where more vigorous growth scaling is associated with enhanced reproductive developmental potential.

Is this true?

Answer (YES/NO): NO